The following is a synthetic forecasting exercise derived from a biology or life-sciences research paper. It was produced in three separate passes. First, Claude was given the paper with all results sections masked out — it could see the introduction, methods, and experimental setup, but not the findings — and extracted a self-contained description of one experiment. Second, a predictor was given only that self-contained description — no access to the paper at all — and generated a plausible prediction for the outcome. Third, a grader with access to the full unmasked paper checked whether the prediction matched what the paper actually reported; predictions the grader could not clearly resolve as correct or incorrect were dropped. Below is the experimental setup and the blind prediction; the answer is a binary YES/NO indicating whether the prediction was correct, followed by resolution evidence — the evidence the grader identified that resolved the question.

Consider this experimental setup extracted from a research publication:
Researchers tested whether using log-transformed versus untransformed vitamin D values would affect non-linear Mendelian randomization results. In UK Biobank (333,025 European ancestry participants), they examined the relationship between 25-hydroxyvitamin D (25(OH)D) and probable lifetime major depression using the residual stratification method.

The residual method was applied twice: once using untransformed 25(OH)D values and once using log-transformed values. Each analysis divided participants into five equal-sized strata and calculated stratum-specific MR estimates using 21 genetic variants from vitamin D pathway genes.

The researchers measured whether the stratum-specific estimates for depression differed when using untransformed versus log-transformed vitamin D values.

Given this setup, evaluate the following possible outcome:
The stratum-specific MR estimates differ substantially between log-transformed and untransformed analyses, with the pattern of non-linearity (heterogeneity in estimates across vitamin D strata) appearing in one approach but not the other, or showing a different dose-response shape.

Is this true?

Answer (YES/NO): NO